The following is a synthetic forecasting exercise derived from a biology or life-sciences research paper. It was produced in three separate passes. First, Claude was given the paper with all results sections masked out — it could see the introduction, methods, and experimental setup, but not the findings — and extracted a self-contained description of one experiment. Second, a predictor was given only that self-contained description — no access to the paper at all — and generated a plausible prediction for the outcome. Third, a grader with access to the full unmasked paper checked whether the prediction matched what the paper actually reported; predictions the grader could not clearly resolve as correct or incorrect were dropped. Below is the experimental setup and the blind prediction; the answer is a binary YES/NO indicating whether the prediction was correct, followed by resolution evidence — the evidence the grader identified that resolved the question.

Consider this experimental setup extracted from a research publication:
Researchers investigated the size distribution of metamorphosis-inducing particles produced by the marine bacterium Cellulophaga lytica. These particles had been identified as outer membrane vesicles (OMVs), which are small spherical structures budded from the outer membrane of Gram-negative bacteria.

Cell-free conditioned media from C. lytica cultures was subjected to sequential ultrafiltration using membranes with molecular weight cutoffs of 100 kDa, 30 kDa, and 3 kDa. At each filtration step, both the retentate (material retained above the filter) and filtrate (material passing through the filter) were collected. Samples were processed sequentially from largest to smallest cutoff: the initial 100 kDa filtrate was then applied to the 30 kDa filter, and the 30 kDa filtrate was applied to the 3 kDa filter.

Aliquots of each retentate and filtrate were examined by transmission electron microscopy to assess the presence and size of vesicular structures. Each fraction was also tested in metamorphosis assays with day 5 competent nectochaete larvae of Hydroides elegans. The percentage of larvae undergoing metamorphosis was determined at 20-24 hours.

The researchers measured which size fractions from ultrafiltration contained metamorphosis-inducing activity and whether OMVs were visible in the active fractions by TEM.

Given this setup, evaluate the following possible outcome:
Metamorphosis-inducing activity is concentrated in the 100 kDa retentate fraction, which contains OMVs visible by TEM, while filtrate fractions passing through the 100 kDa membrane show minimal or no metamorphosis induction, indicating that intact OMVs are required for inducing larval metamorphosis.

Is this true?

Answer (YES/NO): NO